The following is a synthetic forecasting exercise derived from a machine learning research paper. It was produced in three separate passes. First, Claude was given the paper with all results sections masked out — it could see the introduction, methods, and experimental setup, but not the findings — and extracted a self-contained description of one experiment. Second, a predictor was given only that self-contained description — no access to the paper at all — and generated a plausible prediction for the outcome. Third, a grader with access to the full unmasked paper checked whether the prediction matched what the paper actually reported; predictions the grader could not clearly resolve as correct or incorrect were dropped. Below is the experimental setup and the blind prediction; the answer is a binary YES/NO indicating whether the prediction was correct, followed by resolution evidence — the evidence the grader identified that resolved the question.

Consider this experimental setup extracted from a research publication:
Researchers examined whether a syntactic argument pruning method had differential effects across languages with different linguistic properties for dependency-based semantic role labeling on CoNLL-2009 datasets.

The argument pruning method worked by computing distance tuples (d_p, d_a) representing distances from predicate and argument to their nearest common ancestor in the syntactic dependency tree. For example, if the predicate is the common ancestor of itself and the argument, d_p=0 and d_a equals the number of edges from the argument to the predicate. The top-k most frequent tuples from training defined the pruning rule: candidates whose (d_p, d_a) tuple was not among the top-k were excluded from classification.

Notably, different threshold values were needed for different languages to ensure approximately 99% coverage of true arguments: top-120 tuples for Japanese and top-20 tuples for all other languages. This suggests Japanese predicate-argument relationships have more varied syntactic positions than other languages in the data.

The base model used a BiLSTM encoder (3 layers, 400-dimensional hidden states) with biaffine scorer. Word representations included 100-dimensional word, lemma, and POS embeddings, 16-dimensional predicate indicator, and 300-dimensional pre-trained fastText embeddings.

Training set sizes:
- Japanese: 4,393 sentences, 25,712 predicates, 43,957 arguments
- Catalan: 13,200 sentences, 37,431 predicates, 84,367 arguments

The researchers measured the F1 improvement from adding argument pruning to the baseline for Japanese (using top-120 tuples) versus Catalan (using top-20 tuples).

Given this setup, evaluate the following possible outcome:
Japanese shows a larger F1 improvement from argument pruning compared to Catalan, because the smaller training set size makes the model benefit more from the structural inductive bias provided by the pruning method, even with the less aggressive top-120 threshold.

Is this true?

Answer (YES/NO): NO